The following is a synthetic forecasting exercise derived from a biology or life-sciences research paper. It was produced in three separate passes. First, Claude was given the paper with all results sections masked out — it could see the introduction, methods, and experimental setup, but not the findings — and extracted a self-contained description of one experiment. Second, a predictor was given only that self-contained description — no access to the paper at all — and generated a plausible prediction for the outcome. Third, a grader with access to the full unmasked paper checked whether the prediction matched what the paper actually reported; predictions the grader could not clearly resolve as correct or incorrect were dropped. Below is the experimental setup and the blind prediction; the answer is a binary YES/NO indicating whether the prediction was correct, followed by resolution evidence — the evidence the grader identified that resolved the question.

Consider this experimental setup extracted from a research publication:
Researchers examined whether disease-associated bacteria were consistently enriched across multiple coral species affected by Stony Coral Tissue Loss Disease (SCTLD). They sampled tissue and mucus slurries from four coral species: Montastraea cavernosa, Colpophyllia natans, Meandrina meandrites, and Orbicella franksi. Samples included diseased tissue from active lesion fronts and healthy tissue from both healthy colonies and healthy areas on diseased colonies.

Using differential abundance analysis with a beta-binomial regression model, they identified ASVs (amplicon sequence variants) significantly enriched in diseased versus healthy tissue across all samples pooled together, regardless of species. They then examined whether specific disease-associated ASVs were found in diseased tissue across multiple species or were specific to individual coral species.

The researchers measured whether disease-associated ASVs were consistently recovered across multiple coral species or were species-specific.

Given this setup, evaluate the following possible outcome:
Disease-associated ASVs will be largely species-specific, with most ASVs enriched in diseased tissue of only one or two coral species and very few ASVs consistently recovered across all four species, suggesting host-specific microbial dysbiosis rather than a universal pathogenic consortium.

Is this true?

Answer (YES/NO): YES